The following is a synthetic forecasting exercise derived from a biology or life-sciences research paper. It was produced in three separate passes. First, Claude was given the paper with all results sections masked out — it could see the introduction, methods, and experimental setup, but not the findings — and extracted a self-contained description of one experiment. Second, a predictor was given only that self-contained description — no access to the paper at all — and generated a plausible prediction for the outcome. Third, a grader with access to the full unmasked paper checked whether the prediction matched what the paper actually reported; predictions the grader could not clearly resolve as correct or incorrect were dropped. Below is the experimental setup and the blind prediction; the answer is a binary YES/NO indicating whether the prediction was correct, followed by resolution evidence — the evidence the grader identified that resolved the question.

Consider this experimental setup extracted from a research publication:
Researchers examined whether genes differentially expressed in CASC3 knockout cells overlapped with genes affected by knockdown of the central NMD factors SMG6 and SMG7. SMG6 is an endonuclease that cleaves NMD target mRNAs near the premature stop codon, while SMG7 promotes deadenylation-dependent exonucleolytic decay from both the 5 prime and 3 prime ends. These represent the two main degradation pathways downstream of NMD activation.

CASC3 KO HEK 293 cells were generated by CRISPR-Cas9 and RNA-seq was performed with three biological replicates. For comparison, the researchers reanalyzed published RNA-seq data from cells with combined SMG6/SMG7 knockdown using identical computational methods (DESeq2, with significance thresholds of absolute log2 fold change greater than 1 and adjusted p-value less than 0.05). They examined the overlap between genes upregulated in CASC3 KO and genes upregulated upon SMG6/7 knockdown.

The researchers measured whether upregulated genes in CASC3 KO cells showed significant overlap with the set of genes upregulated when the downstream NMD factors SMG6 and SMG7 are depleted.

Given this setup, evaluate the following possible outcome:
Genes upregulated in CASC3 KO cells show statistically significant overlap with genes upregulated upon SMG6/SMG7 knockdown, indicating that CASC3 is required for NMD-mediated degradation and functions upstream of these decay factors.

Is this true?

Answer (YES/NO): YES